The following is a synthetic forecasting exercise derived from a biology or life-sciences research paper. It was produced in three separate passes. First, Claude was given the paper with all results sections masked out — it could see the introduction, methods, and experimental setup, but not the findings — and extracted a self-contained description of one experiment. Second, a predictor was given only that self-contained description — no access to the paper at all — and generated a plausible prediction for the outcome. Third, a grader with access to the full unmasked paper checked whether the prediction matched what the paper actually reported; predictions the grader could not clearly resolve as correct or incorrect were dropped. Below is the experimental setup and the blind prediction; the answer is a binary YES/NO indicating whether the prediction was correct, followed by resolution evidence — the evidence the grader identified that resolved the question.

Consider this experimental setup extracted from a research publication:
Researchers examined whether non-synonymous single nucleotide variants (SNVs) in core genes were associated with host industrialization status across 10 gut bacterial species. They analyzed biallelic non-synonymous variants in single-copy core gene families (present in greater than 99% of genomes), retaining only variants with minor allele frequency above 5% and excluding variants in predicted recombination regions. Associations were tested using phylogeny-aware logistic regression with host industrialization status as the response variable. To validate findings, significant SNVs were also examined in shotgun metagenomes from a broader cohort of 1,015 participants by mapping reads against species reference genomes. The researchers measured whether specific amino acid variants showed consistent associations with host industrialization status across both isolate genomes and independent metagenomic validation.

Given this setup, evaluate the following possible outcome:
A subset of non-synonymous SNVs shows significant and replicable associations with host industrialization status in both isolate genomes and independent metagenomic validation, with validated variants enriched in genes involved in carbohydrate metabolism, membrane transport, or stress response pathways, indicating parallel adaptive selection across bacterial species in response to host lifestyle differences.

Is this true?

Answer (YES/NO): YES